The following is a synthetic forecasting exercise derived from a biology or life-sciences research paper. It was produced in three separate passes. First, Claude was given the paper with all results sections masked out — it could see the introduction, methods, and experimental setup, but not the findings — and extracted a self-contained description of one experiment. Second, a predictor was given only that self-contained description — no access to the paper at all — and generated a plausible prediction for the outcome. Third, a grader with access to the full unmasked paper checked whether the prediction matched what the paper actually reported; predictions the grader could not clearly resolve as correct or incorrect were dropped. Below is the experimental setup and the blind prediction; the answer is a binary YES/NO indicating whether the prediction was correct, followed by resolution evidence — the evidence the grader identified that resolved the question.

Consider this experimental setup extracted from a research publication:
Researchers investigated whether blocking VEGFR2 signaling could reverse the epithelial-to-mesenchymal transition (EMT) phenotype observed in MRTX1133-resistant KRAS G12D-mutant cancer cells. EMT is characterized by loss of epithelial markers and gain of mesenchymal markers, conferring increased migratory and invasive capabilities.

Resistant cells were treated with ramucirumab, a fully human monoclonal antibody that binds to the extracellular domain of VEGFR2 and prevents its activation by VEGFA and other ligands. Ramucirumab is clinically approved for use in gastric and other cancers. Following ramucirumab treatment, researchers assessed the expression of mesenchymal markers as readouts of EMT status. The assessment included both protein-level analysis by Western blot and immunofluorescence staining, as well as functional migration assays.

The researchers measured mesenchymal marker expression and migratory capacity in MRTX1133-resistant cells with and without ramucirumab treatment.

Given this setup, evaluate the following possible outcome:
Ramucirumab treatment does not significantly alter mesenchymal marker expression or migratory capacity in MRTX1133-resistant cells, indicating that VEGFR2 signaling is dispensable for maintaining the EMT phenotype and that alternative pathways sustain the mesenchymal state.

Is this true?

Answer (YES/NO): NO